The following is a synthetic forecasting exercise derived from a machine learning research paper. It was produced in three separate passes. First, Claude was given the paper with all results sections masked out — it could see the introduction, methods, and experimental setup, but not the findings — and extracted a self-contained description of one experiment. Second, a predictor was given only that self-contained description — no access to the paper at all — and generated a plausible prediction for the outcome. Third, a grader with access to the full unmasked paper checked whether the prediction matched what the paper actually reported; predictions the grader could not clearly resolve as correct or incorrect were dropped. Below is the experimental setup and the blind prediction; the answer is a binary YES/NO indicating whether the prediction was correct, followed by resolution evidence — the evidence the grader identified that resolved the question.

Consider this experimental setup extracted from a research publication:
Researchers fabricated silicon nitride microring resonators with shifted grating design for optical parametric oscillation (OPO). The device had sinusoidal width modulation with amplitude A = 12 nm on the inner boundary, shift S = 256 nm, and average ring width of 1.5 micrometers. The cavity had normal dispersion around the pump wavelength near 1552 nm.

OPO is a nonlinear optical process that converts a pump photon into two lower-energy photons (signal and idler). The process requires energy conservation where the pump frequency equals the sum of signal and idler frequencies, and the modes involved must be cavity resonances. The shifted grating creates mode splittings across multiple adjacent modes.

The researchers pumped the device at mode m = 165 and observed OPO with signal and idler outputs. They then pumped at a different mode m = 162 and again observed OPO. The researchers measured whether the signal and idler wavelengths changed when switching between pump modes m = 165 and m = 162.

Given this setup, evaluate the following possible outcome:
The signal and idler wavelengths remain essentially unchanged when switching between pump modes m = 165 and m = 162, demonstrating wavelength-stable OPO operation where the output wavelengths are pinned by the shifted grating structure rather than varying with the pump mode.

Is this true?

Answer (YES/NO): NO